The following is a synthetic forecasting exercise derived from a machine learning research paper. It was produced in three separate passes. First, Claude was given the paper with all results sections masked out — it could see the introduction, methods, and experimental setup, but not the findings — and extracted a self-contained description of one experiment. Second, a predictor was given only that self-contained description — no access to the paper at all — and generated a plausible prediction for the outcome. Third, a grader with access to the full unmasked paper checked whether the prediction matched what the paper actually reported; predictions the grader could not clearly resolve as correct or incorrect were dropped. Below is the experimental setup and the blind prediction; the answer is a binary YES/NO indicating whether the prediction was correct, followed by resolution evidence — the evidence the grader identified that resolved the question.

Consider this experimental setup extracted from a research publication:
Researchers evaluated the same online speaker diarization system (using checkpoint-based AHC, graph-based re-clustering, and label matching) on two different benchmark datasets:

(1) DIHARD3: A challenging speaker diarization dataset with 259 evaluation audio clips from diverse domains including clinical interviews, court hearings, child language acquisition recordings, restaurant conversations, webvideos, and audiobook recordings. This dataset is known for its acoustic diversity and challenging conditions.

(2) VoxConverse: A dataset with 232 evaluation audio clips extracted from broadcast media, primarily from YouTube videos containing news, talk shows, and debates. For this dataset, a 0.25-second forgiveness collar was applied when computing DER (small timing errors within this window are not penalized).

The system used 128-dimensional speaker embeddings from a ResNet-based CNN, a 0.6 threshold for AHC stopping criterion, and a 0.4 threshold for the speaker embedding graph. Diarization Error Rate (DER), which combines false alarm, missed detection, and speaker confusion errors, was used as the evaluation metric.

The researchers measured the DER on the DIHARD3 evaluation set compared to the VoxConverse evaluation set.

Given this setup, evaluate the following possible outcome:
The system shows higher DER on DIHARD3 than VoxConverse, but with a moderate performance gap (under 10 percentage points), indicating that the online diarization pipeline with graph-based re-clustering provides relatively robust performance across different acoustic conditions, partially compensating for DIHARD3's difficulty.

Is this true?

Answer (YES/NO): NO